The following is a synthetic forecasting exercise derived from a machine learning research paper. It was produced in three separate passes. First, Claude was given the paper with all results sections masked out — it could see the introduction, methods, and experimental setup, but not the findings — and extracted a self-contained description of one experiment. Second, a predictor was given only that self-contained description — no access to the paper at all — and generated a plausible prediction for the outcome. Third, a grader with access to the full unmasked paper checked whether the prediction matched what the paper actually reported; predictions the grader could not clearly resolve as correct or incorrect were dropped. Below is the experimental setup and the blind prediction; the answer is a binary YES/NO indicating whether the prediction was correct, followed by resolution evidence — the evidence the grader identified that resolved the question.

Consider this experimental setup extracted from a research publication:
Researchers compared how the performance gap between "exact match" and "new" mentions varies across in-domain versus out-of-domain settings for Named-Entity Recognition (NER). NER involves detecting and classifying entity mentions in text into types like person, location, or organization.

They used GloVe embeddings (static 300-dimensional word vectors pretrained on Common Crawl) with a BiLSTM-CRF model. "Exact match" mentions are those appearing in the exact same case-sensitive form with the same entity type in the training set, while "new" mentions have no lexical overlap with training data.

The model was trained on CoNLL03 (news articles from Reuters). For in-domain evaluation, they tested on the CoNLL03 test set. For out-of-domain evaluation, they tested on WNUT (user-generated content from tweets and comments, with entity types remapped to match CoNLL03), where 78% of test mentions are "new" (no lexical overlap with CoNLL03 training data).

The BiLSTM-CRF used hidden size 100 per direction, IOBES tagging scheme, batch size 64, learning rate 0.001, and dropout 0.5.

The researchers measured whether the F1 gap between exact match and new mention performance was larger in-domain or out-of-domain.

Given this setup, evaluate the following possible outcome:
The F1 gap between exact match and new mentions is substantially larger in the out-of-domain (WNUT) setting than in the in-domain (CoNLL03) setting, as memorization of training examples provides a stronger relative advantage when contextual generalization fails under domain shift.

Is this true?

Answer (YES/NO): YES